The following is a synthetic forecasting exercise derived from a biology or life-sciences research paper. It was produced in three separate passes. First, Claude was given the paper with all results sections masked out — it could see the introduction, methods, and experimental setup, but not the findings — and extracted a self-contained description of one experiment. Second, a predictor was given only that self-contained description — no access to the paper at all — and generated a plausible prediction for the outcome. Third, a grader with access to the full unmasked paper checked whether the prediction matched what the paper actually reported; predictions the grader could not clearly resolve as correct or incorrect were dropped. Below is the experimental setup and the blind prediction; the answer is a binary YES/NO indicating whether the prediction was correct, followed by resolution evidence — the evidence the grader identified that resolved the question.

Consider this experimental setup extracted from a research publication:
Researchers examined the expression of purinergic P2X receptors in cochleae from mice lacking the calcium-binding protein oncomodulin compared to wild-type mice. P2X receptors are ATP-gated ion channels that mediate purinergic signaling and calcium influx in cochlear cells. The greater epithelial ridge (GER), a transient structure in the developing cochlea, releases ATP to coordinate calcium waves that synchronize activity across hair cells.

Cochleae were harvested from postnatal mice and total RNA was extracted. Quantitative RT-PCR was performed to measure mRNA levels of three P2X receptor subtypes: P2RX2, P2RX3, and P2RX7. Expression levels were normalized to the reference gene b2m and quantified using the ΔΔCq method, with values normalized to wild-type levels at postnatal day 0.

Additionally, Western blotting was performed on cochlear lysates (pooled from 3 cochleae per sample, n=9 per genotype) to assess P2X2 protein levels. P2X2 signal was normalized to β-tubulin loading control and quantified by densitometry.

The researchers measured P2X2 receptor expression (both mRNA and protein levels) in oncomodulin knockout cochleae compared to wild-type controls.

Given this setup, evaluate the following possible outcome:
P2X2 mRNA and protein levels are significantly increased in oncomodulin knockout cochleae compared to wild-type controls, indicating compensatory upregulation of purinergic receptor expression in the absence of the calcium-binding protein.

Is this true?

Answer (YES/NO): YES